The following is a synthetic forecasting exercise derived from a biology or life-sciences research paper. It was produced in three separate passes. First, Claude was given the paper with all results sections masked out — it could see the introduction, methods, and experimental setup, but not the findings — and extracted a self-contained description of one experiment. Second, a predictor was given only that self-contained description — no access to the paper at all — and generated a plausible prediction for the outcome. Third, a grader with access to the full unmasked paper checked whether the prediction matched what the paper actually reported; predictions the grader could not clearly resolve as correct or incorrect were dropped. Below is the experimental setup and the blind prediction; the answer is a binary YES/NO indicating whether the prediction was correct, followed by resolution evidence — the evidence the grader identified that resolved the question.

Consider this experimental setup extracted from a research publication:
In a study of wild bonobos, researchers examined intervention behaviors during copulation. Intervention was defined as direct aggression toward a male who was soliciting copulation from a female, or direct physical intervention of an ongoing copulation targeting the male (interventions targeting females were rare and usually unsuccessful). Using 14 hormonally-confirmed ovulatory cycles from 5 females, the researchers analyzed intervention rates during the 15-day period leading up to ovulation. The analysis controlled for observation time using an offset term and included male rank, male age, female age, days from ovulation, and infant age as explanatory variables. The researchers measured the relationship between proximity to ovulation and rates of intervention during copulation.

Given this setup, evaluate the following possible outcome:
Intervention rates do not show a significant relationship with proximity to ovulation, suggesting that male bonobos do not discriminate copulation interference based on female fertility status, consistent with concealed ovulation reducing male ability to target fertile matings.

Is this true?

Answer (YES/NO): NO